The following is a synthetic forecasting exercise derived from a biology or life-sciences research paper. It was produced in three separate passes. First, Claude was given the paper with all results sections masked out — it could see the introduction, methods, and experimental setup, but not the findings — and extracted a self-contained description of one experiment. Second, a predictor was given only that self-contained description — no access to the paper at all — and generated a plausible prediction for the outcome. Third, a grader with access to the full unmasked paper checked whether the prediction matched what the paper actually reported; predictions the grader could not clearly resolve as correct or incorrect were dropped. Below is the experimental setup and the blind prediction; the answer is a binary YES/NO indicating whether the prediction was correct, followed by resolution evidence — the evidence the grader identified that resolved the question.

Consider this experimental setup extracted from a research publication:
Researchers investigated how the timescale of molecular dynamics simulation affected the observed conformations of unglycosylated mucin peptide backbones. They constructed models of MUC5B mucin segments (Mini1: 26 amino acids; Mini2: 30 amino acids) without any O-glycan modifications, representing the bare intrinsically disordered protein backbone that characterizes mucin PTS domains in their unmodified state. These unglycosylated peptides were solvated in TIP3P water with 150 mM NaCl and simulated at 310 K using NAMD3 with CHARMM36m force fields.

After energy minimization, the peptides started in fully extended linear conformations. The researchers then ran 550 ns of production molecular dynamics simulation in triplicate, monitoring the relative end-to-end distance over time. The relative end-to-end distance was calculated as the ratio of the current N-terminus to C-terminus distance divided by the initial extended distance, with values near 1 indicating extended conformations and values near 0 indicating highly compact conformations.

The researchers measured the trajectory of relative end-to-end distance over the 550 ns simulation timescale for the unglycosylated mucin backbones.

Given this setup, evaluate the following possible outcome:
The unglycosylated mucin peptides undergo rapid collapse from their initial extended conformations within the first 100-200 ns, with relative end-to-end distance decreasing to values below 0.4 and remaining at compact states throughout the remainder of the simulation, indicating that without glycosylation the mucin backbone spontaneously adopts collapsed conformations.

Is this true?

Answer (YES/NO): NO